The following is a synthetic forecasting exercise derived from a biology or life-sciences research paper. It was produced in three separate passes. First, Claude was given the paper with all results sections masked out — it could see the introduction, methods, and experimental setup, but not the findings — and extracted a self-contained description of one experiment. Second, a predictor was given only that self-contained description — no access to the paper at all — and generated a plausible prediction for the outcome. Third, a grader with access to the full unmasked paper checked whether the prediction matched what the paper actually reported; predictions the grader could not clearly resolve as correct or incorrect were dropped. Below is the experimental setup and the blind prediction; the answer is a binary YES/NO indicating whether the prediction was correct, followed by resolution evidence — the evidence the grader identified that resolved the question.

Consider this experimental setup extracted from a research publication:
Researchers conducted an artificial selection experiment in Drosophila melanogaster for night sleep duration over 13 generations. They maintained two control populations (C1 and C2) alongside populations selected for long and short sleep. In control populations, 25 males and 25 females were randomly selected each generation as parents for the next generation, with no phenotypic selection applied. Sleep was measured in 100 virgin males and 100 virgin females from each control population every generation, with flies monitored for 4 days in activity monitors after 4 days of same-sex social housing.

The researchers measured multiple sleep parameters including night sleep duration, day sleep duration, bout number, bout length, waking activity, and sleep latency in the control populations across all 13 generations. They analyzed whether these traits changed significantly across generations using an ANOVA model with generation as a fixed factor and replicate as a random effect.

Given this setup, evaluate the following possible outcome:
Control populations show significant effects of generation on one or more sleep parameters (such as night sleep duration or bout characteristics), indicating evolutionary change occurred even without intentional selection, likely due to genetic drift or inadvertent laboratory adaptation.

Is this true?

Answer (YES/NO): NO